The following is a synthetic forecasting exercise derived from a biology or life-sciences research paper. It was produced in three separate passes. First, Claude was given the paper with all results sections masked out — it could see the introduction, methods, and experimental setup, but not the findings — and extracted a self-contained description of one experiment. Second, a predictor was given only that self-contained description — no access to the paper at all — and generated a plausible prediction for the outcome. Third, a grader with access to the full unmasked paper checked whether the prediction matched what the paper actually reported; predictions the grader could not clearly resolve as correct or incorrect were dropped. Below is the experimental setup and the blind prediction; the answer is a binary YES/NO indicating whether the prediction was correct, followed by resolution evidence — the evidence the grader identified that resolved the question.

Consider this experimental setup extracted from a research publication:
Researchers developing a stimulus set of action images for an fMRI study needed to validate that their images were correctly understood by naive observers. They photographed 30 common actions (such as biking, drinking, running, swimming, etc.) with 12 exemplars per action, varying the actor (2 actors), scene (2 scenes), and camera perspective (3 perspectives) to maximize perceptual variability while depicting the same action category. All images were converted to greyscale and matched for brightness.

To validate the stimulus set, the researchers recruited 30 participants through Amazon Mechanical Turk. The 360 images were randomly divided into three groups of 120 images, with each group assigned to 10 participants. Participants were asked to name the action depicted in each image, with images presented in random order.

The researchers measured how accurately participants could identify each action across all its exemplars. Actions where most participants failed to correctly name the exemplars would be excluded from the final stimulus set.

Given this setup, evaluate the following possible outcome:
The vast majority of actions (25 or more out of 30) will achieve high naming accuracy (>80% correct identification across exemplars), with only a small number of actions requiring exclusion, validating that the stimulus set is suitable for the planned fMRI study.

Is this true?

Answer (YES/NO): YES